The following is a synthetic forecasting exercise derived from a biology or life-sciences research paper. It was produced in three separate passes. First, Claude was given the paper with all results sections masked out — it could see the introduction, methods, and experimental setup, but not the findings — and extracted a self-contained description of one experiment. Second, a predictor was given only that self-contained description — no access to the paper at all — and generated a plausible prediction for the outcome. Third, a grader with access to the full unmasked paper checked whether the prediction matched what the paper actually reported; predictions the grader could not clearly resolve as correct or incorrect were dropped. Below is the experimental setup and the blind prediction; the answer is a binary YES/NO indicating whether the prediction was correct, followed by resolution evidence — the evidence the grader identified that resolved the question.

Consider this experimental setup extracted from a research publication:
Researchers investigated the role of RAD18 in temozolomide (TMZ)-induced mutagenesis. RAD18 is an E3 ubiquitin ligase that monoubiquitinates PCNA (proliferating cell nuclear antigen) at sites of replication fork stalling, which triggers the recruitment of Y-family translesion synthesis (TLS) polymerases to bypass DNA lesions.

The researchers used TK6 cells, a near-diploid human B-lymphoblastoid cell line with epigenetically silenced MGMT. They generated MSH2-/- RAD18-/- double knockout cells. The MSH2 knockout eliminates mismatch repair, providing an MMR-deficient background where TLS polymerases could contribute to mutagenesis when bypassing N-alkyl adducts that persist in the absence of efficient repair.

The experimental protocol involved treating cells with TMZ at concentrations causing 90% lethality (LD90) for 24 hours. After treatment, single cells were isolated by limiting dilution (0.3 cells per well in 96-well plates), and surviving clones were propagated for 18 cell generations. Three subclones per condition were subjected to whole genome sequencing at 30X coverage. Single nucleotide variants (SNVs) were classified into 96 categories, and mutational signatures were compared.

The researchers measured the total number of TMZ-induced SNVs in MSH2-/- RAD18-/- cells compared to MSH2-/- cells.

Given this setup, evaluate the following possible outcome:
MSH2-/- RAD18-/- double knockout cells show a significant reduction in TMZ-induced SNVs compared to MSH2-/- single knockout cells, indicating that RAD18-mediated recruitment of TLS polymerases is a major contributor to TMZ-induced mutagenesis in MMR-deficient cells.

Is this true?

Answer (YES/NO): NO